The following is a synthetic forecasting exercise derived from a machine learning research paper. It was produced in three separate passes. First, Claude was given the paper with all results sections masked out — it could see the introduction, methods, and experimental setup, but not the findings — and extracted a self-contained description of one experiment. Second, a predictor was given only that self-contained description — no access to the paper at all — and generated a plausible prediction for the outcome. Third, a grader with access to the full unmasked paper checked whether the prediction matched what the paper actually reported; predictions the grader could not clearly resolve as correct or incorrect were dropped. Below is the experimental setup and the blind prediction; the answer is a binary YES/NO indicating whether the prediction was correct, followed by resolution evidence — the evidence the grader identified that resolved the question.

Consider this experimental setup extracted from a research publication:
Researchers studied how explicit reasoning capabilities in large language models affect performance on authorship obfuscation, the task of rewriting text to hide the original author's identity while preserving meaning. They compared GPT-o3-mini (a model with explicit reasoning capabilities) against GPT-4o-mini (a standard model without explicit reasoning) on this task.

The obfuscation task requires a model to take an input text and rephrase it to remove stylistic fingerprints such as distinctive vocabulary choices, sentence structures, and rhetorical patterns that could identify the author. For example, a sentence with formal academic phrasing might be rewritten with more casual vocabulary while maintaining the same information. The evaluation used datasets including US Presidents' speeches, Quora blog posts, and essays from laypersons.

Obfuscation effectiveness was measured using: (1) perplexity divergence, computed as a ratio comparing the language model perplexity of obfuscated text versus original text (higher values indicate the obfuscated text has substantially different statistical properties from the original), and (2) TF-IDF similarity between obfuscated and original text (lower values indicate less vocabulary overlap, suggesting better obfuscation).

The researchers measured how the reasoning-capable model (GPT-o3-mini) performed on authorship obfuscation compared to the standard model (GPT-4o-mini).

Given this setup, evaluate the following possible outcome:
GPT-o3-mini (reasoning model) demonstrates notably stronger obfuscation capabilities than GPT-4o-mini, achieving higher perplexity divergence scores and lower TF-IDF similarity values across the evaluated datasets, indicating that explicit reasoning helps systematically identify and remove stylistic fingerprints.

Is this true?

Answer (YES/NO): YES